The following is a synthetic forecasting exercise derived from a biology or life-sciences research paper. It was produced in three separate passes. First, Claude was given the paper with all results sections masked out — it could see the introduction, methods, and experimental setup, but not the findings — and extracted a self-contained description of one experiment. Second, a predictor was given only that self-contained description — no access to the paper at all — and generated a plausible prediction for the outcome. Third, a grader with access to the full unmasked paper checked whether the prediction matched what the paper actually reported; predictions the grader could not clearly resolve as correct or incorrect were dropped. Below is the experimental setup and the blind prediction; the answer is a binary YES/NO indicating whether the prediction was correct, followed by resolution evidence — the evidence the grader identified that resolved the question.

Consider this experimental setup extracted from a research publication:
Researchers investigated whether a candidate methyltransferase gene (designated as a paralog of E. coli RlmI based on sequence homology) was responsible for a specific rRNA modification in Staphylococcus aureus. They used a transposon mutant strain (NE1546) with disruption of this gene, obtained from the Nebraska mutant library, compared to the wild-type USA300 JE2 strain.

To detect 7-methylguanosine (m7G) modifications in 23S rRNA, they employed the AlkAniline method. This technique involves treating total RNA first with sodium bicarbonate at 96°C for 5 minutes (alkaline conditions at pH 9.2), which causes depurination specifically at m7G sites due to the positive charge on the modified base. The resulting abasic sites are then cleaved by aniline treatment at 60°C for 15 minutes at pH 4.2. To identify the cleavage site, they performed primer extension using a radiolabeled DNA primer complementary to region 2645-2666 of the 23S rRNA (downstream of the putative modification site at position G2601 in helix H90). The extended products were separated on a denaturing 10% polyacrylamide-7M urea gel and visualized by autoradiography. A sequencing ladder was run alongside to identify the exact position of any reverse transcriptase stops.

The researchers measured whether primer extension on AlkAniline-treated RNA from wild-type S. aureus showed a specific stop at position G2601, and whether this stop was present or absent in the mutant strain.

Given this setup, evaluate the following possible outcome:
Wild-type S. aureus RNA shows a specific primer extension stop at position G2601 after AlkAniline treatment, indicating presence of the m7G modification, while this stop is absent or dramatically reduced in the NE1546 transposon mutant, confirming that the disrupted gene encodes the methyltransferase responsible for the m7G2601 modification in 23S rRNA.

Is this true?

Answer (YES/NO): YES